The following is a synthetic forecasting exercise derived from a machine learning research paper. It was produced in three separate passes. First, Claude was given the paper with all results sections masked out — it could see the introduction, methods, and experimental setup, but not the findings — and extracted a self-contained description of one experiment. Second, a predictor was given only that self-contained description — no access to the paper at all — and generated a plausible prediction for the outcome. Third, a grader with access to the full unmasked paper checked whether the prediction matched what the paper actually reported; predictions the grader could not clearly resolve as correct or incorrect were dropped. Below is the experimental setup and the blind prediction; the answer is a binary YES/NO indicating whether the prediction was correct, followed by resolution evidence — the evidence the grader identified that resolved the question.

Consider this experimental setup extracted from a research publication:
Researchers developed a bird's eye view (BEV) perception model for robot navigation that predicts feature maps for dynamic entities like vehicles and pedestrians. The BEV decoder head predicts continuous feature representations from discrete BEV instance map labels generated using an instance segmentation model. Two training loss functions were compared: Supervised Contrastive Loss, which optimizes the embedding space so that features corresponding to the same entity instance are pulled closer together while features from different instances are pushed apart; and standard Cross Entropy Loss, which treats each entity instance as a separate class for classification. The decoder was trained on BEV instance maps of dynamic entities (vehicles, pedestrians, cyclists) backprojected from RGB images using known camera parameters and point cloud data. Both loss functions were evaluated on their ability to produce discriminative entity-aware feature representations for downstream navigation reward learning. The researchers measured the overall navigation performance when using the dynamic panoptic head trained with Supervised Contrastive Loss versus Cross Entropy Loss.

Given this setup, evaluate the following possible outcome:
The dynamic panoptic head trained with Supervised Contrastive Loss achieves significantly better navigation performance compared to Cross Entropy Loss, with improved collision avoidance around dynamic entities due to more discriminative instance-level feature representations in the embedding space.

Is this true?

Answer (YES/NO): NO